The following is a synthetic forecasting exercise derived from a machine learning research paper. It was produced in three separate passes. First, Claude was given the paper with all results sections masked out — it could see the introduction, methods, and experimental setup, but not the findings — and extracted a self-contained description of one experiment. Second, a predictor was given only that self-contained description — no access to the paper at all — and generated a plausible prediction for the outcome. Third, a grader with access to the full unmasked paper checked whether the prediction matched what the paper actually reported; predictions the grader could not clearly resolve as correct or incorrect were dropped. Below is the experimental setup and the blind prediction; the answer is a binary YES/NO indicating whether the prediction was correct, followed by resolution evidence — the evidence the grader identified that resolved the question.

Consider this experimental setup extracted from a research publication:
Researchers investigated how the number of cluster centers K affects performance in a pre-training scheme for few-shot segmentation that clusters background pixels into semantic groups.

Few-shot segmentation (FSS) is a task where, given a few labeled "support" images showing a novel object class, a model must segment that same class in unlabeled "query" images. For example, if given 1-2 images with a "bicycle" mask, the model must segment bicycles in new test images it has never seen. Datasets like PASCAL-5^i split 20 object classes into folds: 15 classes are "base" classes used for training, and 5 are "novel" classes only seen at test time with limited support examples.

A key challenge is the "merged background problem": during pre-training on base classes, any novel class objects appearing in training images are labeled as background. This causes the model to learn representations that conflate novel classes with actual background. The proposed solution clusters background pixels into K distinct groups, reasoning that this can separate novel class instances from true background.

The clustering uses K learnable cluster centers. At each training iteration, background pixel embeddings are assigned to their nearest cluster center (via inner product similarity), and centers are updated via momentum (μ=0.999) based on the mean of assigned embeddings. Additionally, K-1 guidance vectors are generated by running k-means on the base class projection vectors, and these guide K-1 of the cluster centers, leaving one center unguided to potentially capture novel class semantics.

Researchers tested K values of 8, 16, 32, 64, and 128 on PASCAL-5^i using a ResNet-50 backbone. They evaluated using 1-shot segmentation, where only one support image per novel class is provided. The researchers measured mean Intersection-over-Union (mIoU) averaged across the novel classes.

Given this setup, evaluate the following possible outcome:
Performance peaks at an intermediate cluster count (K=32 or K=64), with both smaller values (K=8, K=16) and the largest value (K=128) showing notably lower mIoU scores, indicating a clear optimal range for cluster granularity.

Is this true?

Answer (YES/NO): NO